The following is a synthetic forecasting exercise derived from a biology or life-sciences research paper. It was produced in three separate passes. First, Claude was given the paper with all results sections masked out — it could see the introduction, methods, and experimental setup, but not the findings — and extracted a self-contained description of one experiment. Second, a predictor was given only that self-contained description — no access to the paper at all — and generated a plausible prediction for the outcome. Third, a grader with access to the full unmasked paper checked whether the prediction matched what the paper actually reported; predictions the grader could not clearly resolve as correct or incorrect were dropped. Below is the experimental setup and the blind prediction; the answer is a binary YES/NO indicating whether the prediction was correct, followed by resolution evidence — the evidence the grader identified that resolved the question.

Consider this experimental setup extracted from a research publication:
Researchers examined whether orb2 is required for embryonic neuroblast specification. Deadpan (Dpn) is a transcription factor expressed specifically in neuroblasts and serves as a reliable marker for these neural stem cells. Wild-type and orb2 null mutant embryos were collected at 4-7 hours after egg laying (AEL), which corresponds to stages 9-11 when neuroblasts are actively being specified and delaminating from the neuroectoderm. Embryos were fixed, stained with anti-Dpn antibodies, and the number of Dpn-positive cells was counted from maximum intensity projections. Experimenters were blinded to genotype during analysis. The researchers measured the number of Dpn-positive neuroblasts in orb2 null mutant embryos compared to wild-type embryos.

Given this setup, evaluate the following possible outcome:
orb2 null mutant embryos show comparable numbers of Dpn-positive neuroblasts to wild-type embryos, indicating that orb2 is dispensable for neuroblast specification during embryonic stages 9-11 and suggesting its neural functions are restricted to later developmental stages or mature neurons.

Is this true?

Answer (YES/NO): NO